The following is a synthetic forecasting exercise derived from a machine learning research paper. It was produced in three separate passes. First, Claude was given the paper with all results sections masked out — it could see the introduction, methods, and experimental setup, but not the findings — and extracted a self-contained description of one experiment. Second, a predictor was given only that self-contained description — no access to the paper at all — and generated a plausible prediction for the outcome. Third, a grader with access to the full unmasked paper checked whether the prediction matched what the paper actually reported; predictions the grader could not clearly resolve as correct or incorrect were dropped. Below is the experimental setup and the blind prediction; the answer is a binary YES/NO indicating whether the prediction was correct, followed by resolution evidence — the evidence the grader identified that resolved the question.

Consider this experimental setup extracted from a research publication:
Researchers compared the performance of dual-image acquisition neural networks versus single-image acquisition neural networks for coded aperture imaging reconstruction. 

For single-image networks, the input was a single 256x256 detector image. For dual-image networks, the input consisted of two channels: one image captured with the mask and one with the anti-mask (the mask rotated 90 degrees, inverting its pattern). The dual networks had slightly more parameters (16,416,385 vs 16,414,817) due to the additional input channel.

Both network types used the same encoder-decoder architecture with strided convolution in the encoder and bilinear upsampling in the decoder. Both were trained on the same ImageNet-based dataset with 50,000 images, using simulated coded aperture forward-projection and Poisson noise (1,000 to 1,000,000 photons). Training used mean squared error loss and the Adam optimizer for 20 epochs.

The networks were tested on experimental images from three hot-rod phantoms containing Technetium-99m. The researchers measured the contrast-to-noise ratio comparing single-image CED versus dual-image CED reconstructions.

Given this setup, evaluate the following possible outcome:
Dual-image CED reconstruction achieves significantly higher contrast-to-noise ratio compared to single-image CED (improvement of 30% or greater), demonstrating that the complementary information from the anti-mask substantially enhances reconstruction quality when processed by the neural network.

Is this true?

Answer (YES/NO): YES